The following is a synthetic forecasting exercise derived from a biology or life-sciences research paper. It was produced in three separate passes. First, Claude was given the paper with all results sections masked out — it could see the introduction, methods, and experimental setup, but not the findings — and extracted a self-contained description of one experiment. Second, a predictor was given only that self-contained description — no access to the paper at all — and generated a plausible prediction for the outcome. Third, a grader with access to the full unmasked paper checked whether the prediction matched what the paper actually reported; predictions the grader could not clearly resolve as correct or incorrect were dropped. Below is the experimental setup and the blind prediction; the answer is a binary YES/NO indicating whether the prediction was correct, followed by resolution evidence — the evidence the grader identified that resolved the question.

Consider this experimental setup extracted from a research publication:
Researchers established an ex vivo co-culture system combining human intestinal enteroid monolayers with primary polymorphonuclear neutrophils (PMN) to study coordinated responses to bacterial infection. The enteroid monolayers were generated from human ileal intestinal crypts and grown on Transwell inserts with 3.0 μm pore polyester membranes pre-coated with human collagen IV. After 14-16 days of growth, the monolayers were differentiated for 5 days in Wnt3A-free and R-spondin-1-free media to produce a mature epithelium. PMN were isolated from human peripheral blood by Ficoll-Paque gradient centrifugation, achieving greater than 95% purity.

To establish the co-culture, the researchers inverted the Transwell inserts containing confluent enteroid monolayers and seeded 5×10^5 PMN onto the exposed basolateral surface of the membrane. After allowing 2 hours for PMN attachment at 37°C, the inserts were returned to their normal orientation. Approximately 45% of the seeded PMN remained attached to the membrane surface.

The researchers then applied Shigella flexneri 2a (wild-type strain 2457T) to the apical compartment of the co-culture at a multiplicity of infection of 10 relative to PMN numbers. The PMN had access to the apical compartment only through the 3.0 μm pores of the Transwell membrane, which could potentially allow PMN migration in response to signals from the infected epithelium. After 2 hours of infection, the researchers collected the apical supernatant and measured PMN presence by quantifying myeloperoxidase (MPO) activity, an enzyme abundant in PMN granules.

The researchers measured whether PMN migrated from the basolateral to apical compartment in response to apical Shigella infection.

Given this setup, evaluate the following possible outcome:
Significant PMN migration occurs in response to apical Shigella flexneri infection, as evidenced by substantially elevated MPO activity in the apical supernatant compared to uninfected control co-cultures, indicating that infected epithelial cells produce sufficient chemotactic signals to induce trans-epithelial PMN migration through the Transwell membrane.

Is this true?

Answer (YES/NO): YES